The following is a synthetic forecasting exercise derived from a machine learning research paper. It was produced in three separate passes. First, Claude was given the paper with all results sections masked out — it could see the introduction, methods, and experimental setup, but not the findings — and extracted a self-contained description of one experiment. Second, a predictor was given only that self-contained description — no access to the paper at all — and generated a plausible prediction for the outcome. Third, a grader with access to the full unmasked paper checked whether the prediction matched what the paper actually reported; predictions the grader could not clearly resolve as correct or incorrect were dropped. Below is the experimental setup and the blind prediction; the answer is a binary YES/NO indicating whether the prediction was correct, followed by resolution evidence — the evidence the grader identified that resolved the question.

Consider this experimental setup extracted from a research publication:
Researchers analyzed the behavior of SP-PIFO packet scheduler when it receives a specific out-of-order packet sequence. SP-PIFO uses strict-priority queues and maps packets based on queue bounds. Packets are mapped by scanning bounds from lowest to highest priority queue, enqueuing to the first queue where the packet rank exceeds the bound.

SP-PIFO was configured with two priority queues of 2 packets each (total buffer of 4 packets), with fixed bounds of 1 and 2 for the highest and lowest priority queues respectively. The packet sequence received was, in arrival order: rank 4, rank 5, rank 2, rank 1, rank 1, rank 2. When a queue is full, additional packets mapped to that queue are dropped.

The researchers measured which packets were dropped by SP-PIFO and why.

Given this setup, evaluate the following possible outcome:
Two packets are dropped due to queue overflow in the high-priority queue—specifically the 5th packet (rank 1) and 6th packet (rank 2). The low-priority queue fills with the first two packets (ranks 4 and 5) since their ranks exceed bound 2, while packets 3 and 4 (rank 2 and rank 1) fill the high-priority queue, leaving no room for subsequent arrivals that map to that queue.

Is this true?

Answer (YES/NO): NO